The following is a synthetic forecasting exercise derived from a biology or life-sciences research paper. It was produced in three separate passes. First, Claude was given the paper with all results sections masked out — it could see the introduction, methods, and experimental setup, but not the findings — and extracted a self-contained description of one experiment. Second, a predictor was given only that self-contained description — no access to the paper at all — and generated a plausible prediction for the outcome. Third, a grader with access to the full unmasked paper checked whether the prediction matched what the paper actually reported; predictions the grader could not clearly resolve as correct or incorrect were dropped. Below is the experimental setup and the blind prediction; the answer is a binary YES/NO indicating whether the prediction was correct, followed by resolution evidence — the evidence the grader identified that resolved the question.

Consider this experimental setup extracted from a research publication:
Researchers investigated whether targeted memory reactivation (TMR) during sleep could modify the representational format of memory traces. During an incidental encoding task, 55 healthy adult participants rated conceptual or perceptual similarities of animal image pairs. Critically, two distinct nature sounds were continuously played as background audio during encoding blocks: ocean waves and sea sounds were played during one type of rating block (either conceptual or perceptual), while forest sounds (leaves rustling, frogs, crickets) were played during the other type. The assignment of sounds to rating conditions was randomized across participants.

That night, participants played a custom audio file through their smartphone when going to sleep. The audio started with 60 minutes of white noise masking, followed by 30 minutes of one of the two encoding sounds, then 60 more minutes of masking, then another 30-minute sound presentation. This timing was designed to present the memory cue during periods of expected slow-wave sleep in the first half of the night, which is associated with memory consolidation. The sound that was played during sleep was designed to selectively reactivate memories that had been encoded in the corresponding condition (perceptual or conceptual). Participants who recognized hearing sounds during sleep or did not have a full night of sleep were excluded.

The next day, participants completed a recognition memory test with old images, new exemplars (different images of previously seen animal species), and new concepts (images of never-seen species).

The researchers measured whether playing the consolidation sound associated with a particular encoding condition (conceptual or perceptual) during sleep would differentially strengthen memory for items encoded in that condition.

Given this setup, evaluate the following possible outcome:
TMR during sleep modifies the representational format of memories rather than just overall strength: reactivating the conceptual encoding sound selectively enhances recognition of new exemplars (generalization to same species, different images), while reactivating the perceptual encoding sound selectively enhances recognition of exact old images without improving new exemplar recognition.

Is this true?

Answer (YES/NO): NO